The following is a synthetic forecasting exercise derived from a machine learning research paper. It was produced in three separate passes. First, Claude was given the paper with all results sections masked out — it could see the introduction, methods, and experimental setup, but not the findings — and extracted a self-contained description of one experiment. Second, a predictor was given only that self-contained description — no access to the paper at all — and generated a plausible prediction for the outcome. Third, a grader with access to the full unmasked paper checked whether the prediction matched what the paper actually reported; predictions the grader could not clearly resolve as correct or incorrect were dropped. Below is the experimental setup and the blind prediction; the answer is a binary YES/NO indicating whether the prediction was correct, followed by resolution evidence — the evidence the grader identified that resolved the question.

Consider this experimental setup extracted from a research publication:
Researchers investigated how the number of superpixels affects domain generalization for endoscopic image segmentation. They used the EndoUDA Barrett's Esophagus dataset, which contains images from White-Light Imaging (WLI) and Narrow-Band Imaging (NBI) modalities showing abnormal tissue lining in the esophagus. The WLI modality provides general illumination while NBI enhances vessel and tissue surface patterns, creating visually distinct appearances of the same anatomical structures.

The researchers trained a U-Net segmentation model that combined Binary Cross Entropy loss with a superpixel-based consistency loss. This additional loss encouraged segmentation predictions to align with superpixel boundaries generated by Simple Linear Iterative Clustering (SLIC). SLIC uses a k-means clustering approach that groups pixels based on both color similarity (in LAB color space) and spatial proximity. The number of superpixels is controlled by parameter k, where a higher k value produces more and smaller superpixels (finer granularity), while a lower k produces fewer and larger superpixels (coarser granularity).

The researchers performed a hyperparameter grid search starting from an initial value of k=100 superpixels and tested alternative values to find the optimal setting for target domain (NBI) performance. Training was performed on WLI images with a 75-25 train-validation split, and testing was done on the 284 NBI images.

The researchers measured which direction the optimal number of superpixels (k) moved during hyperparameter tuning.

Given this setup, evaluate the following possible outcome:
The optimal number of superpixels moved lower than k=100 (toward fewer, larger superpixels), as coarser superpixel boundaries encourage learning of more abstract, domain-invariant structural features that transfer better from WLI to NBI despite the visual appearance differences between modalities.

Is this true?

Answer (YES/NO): NO